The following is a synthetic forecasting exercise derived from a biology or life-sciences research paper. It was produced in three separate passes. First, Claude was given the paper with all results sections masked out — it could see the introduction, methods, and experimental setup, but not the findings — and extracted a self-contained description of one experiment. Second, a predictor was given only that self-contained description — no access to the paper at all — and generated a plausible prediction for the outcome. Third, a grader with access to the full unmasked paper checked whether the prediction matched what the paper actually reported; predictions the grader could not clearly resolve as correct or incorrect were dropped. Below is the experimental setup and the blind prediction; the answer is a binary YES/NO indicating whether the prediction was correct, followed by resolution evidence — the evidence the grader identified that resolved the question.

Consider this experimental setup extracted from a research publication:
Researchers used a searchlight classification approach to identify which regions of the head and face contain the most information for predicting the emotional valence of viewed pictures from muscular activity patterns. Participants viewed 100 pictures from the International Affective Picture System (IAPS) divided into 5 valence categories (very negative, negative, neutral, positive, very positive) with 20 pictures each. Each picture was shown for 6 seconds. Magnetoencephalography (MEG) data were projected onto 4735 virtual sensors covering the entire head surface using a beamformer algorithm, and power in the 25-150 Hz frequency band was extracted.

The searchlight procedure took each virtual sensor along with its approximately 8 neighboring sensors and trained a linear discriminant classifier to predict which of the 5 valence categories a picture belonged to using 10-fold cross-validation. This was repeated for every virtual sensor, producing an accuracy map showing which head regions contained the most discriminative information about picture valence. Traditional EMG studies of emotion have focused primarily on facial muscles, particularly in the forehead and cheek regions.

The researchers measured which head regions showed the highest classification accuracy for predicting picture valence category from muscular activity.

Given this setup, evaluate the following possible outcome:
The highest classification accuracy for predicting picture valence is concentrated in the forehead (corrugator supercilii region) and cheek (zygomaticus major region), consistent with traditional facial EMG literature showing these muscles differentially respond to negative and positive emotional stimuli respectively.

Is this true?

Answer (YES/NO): NO